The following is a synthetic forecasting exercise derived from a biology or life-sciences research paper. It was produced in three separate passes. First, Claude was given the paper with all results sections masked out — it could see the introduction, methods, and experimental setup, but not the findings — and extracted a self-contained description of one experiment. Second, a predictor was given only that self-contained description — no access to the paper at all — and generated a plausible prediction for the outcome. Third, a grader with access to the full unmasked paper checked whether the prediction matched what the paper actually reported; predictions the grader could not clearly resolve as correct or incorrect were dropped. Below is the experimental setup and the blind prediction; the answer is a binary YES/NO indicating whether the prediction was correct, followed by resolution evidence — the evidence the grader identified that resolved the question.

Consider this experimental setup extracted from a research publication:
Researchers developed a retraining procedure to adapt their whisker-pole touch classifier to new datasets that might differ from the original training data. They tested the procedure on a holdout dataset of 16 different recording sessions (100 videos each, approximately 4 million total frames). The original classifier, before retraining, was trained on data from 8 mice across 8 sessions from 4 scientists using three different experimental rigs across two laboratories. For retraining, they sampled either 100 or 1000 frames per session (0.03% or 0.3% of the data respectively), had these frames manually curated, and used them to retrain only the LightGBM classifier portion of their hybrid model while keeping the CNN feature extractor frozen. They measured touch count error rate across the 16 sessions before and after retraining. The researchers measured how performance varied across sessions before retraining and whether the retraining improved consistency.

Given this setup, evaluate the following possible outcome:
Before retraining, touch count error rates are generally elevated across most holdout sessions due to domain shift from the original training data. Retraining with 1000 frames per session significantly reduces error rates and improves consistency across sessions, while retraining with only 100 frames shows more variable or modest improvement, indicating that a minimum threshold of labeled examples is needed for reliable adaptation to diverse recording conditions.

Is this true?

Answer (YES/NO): NO